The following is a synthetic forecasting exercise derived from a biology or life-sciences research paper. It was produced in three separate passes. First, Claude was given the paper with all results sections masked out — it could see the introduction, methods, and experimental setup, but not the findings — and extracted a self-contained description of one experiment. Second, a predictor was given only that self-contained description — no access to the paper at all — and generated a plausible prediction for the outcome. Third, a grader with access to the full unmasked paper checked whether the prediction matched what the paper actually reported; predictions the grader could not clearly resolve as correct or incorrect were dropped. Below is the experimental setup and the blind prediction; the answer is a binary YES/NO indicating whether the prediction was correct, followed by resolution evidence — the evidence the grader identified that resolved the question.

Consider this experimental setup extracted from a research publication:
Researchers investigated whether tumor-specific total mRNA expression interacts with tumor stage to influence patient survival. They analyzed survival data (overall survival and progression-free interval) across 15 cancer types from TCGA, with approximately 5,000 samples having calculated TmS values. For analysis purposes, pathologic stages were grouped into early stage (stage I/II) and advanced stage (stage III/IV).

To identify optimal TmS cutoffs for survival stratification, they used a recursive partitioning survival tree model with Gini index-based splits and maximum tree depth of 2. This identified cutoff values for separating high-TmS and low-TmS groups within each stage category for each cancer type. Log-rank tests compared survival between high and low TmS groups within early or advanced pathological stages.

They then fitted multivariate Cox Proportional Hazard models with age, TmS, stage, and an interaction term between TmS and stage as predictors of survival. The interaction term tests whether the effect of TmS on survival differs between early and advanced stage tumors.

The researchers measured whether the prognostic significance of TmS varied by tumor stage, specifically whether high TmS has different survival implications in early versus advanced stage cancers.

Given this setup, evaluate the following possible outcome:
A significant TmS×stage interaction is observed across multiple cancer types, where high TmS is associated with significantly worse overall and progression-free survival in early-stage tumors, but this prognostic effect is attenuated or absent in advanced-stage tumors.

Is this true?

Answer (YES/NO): NO